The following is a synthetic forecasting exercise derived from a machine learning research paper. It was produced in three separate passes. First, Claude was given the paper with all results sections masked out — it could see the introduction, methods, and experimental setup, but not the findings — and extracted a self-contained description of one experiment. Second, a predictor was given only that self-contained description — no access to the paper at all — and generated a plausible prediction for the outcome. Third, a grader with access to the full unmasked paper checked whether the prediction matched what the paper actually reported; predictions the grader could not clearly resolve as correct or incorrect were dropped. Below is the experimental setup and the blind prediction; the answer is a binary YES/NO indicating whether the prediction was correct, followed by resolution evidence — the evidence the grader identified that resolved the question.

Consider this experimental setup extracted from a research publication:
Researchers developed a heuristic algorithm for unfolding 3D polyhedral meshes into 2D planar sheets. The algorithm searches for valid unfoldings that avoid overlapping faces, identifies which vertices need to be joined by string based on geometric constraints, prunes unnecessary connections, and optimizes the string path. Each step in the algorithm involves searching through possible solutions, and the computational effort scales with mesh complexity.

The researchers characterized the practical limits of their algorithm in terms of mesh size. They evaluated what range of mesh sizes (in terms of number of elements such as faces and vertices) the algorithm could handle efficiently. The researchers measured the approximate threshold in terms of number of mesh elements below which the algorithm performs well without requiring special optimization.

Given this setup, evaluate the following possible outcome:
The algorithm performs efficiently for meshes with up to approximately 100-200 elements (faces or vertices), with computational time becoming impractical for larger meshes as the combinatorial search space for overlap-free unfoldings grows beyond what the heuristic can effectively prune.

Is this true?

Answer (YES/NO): NO